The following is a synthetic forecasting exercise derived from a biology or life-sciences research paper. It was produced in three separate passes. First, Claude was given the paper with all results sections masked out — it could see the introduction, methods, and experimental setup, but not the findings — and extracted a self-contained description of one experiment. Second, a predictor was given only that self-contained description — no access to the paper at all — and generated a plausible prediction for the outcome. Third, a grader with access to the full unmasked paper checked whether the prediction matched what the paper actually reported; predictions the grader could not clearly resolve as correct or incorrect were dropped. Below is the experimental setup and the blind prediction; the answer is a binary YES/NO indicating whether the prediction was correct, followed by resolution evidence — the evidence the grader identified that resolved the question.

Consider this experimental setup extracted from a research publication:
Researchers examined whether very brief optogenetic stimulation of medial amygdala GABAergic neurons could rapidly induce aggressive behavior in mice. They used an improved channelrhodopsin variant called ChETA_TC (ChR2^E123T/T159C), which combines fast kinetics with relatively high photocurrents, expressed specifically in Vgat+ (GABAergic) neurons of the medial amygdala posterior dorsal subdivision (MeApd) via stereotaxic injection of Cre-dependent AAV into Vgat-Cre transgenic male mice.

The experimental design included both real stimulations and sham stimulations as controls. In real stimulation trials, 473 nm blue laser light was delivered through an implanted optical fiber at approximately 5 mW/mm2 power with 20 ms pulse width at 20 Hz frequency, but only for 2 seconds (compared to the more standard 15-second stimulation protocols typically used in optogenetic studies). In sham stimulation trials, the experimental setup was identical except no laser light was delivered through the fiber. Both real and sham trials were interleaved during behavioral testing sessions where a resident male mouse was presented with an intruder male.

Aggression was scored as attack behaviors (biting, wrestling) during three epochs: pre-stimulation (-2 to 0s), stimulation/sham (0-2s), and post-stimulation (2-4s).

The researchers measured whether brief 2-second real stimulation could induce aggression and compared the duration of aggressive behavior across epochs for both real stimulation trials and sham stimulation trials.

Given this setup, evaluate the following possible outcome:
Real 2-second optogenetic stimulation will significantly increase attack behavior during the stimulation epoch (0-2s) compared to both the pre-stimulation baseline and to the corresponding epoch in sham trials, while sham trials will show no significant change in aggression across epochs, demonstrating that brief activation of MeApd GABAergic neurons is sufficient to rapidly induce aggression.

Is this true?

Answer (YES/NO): YES